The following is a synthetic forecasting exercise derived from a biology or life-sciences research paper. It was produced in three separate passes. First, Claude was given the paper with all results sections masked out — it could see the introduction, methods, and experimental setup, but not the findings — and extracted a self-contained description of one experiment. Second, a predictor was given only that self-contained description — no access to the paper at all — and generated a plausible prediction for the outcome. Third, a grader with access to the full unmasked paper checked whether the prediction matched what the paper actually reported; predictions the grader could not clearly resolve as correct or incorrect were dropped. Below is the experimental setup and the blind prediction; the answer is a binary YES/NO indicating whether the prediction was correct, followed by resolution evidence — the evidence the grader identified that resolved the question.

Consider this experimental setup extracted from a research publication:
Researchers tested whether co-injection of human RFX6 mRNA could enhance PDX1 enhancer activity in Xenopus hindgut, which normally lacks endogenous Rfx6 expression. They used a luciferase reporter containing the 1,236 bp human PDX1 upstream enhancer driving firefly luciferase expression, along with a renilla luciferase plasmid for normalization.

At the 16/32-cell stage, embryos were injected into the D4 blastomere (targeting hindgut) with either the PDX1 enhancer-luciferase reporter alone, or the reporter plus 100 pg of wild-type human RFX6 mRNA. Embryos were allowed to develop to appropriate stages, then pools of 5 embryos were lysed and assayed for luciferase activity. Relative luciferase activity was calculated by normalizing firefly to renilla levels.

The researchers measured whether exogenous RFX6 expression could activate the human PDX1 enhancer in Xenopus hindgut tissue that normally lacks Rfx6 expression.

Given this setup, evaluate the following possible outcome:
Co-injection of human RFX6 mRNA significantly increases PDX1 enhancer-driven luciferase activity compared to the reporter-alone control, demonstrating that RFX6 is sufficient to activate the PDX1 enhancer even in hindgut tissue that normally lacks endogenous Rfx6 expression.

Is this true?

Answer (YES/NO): YES